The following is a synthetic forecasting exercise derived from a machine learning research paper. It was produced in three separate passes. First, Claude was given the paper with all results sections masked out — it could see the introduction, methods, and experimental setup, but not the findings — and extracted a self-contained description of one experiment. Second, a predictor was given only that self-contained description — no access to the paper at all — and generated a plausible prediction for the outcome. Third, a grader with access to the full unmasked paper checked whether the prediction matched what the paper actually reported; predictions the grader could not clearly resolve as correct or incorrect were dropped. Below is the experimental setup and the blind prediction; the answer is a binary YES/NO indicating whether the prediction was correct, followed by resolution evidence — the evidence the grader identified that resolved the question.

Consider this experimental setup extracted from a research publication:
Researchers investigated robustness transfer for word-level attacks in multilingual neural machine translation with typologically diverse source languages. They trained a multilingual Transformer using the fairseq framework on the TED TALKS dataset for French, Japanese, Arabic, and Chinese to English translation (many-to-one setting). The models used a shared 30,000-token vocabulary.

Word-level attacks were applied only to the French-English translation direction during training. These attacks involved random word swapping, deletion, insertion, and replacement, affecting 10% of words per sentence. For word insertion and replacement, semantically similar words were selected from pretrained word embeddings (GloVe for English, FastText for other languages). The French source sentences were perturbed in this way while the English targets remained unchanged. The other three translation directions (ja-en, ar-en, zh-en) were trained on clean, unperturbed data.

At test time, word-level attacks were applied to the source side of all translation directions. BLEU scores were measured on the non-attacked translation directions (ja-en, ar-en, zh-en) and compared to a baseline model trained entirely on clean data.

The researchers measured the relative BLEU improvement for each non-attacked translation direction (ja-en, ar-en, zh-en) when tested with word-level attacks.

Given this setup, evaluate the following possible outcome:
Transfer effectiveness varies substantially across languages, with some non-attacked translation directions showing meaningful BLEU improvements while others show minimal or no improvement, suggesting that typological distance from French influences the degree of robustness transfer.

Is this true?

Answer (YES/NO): NO